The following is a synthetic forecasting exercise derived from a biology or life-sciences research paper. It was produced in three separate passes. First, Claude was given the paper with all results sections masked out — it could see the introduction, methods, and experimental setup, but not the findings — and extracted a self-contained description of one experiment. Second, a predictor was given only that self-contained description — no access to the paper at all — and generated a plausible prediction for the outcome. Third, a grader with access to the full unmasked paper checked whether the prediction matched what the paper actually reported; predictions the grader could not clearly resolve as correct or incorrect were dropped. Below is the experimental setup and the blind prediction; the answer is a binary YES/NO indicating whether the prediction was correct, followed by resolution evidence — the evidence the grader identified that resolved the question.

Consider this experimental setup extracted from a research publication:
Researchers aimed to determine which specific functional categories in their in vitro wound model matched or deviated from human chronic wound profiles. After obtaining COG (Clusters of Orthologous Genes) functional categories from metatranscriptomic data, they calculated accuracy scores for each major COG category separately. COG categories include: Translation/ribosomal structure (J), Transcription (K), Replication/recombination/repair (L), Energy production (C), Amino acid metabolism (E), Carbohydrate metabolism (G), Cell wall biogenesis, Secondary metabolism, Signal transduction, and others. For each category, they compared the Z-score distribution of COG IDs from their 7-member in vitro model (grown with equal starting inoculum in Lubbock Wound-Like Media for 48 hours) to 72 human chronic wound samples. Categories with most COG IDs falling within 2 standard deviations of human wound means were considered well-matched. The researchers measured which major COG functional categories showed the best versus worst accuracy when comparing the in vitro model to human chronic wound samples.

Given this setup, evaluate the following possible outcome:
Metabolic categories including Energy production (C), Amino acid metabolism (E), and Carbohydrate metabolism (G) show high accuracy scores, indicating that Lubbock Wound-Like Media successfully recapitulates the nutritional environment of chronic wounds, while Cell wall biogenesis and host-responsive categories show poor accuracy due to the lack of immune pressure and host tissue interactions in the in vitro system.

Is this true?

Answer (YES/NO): NO